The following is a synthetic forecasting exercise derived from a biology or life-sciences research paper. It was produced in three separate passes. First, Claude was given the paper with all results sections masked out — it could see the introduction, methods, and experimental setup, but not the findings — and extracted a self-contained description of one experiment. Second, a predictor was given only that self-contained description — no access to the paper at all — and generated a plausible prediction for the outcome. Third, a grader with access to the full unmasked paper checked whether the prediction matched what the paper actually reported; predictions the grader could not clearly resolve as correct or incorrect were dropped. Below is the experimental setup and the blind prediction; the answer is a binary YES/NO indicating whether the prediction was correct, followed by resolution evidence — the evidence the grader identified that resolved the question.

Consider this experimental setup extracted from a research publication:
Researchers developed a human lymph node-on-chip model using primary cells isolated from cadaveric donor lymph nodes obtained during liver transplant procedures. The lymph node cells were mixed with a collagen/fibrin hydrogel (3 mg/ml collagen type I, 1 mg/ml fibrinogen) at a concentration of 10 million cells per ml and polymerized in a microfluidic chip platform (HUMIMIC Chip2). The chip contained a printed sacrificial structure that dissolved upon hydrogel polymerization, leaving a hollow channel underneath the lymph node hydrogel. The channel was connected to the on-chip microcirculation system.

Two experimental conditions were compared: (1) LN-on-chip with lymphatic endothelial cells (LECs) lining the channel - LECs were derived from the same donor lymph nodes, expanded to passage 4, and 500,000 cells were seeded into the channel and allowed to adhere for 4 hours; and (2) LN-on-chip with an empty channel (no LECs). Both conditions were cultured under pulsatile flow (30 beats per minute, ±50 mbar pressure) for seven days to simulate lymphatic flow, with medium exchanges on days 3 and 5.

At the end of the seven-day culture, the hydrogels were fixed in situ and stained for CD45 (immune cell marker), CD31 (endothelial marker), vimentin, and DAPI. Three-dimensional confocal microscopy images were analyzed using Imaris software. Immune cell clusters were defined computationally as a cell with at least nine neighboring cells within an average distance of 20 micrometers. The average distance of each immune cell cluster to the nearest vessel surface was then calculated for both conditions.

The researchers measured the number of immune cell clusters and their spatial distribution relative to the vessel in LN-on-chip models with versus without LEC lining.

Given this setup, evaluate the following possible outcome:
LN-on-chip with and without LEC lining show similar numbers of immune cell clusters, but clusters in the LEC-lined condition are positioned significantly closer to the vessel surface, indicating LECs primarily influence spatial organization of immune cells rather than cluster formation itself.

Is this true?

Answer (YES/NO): NO